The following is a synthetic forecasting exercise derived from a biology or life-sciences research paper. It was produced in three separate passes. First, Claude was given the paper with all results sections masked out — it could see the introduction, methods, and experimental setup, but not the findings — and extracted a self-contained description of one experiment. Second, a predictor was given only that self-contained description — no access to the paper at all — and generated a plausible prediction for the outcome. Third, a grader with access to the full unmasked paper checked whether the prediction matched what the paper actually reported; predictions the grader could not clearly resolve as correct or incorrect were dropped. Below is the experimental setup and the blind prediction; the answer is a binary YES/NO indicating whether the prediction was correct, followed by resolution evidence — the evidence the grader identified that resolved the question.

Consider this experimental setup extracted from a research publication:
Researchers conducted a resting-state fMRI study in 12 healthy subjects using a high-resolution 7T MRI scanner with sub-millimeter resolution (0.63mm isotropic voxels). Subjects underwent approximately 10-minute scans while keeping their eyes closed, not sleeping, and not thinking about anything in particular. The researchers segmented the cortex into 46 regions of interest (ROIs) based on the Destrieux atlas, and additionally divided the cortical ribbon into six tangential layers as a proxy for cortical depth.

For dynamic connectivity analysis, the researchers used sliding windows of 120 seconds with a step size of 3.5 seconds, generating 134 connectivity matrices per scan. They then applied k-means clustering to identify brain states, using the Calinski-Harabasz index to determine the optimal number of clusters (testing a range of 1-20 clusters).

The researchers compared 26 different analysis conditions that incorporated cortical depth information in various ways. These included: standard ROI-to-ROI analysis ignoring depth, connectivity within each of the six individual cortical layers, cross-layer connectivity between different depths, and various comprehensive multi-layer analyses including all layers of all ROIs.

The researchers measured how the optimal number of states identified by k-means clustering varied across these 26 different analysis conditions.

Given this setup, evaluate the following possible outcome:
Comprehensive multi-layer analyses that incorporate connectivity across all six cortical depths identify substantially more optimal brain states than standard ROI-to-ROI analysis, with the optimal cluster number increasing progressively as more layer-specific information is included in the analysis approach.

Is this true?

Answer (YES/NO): NO